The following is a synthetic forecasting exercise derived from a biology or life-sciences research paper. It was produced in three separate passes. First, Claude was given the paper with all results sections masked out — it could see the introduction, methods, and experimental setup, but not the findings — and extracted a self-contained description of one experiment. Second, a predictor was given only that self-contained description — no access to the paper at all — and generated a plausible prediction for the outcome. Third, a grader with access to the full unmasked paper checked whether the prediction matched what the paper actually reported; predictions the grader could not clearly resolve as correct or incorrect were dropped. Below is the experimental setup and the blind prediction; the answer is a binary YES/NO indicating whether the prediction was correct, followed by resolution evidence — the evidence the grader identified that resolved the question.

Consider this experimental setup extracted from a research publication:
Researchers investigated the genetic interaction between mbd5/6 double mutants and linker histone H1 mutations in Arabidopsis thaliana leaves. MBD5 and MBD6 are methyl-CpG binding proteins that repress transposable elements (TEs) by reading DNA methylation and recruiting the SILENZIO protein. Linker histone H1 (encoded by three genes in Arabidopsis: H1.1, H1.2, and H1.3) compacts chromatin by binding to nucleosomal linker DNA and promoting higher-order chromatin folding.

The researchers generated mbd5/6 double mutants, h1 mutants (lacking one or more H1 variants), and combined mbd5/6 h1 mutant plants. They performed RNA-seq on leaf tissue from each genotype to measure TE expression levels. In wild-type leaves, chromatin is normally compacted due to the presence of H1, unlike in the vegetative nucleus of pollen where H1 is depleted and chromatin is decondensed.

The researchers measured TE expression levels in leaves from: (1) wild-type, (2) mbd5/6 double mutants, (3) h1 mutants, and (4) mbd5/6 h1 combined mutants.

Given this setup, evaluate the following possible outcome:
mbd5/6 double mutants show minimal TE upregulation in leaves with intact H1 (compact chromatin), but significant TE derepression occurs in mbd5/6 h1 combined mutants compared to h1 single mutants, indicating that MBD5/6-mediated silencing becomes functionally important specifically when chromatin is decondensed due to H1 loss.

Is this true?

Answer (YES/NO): YES